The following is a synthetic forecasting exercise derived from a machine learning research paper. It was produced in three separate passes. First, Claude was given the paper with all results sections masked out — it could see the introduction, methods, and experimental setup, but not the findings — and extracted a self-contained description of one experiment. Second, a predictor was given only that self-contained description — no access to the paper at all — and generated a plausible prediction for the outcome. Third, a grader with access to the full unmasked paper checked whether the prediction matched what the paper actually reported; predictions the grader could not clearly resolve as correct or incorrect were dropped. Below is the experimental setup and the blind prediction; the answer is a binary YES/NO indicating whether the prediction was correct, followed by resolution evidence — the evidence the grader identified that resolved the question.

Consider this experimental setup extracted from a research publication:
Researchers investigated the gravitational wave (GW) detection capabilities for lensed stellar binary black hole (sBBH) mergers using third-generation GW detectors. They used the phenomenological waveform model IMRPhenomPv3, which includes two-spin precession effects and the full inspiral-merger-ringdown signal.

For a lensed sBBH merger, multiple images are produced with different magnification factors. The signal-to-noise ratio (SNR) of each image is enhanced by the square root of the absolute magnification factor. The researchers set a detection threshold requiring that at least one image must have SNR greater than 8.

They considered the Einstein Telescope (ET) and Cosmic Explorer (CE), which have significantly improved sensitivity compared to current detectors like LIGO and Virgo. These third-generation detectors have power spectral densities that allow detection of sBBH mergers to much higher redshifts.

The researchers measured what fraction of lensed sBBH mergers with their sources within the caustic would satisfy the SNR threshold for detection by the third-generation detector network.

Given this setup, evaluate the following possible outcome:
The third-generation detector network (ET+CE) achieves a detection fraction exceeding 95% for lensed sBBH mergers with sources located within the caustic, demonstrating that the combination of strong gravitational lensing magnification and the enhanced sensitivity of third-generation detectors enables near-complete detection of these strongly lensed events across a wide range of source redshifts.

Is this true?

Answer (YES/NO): YES